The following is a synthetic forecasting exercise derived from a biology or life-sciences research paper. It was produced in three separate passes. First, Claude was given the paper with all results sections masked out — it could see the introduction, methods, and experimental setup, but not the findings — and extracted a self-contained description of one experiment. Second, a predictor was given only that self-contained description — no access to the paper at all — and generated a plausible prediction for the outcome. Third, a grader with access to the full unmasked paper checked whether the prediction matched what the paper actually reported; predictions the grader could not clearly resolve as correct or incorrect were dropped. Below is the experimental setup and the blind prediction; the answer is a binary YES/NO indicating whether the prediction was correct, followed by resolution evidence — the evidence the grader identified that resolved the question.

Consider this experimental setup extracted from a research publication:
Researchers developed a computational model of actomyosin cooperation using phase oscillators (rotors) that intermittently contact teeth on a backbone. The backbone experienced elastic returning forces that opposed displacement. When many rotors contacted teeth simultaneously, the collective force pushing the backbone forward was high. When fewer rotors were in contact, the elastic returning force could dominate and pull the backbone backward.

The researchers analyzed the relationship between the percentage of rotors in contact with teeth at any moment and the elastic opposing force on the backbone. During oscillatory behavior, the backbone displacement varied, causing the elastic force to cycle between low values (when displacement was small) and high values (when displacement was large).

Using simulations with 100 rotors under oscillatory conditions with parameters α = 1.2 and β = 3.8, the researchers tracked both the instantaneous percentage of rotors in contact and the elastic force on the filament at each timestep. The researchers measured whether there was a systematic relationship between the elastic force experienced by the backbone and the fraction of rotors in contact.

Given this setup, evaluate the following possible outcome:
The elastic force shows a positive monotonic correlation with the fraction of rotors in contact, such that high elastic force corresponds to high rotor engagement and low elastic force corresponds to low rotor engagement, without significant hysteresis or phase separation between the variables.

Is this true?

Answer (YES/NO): YES